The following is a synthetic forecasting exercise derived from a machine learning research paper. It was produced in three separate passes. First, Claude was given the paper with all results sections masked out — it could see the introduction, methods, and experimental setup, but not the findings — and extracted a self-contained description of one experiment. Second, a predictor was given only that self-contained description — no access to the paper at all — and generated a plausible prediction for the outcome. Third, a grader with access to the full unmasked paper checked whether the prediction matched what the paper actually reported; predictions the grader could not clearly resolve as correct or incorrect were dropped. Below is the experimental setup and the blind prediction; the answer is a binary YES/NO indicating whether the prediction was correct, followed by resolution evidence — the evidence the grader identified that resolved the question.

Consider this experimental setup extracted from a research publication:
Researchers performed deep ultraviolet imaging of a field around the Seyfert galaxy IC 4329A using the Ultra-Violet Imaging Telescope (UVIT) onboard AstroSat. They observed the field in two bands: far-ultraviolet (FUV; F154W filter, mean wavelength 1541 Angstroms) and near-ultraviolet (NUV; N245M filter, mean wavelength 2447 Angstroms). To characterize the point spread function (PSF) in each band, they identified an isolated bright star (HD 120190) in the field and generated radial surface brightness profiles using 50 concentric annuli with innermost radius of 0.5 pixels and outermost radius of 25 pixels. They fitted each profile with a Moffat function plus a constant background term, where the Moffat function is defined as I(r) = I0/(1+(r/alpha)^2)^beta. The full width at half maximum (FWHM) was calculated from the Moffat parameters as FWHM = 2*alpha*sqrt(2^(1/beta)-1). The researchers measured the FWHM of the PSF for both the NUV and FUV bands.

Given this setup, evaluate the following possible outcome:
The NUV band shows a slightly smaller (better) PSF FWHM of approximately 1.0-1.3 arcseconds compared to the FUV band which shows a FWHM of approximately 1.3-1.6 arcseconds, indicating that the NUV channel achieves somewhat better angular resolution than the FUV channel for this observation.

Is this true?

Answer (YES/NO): NO